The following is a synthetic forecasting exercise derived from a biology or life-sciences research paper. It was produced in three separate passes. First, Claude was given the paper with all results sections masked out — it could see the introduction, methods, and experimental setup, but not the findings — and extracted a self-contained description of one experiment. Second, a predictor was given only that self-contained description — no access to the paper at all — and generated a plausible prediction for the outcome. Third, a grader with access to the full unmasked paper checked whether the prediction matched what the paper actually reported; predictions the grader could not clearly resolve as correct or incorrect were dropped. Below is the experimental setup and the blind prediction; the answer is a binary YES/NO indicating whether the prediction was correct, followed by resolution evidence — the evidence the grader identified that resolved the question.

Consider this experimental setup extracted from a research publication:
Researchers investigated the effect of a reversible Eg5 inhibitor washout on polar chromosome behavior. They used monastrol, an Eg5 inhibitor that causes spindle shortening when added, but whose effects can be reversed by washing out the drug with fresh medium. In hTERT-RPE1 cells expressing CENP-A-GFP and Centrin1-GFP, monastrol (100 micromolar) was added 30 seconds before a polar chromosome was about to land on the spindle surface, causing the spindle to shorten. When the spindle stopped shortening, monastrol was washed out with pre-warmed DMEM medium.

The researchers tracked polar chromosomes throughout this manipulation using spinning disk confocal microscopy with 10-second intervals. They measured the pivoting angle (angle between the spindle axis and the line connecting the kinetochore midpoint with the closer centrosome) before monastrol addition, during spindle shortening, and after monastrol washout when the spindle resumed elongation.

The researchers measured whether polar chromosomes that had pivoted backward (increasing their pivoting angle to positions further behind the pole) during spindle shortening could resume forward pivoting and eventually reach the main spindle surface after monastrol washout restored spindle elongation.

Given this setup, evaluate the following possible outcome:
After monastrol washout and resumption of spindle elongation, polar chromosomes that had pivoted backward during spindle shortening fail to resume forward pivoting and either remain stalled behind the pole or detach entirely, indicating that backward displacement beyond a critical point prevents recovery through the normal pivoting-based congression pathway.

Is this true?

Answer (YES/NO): NO